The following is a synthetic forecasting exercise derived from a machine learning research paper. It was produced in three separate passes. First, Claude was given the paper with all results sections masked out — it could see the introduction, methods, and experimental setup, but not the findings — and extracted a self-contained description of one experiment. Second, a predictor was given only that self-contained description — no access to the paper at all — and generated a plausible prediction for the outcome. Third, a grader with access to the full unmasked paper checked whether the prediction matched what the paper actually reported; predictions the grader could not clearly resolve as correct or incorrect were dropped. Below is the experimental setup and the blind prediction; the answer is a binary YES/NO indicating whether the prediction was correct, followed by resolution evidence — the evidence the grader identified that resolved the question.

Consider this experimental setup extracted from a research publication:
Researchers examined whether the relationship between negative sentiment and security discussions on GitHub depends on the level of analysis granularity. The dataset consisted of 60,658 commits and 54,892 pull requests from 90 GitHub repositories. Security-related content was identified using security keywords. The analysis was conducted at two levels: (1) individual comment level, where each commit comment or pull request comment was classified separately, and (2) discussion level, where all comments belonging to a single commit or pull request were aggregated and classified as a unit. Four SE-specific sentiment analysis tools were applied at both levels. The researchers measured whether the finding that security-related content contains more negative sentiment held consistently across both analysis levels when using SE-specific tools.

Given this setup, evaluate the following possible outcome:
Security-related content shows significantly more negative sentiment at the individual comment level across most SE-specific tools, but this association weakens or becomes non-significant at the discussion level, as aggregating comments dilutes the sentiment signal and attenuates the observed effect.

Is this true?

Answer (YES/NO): NO